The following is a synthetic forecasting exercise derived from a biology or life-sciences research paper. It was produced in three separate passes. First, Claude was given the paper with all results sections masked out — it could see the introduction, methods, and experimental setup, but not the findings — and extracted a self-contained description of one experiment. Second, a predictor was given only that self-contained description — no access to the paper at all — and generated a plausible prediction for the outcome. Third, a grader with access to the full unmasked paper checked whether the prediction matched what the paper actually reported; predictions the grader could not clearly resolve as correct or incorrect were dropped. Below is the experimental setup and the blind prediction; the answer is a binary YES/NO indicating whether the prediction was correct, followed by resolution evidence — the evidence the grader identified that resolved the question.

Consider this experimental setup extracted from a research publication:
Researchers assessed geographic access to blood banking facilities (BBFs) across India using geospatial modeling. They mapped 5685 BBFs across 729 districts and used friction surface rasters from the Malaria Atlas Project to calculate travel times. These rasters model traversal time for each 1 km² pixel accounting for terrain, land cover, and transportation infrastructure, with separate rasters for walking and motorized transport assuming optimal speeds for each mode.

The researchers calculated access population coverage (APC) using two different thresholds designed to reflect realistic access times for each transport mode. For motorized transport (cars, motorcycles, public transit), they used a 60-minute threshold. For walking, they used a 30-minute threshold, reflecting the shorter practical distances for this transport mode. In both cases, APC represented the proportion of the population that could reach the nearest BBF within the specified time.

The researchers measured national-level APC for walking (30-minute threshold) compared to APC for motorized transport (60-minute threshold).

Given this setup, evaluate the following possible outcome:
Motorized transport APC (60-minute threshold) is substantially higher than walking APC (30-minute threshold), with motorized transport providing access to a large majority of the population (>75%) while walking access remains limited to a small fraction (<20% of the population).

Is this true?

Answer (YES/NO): YES